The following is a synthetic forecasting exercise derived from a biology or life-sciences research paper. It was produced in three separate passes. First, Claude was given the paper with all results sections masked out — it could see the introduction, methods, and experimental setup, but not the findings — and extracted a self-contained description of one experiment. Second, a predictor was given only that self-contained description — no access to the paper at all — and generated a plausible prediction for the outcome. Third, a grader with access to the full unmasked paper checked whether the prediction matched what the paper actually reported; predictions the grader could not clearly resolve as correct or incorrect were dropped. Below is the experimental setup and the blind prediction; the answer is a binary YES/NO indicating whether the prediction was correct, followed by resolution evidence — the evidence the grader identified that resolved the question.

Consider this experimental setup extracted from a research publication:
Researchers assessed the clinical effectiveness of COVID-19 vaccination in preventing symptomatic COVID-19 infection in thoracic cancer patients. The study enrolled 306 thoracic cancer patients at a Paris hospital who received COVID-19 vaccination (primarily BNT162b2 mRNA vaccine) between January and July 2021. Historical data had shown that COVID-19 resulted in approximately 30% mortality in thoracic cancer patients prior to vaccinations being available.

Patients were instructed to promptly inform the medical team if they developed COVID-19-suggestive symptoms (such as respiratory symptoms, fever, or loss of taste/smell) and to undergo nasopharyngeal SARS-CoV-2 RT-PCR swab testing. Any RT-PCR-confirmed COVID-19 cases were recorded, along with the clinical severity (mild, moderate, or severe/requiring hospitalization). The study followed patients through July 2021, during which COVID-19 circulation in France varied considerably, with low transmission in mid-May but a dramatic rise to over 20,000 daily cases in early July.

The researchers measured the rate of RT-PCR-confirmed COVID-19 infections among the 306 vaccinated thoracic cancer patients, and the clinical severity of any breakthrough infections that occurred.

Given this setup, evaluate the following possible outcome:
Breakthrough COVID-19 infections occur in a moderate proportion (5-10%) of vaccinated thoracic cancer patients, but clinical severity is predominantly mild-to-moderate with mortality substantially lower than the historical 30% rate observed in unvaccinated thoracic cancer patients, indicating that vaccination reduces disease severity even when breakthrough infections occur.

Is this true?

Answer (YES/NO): NO